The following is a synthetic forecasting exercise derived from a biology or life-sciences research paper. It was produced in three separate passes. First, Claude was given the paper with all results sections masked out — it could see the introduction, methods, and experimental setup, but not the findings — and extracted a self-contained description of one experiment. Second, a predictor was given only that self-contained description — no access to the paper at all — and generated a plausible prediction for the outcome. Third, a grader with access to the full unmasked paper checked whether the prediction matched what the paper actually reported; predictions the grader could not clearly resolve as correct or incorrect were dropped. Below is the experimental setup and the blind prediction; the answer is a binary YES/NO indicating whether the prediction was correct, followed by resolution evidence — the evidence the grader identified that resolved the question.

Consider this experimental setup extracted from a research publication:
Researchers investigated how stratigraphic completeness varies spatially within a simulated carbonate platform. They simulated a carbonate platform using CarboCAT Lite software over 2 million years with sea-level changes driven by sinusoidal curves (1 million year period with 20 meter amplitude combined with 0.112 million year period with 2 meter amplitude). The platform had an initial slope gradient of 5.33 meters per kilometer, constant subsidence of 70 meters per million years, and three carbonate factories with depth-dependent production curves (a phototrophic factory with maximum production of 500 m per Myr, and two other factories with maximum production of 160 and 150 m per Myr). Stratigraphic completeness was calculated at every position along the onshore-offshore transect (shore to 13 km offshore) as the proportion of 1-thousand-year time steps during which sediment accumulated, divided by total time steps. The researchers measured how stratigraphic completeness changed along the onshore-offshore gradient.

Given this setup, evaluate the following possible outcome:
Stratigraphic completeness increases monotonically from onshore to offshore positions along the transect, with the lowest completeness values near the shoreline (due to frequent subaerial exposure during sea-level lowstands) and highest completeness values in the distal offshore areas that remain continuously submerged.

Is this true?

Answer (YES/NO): NO